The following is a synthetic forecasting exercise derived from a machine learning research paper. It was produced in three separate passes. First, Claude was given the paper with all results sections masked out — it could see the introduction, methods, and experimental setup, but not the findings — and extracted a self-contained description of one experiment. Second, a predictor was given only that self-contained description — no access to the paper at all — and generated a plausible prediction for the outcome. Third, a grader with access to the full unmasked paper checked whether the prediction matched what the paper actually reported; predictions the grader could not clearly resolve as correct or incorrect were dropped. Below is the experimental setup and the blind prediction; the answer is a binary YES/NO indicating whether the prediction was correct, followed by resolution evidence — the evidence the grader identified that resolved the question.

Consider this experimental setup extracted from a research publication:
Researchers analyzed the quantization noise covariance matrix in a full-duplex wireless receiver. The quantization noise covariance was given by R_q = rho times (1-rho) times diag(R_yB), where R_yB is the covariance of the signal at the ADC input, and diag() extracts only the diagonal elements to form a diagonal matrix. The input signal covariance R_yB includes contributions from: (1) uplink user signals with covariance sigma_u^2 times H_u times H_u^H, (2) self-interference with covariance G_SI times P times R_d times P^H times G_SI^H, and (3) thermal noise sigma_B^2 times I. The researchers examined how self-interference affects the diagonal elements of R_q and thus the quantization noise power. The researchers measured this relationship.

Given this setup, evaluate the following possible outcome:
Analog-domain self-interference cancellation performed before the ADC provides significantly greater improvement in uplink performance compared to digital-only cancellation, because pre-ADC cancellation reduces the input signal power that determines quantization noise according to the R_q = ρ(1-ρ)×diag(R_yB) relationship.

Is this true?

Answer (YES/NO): YES